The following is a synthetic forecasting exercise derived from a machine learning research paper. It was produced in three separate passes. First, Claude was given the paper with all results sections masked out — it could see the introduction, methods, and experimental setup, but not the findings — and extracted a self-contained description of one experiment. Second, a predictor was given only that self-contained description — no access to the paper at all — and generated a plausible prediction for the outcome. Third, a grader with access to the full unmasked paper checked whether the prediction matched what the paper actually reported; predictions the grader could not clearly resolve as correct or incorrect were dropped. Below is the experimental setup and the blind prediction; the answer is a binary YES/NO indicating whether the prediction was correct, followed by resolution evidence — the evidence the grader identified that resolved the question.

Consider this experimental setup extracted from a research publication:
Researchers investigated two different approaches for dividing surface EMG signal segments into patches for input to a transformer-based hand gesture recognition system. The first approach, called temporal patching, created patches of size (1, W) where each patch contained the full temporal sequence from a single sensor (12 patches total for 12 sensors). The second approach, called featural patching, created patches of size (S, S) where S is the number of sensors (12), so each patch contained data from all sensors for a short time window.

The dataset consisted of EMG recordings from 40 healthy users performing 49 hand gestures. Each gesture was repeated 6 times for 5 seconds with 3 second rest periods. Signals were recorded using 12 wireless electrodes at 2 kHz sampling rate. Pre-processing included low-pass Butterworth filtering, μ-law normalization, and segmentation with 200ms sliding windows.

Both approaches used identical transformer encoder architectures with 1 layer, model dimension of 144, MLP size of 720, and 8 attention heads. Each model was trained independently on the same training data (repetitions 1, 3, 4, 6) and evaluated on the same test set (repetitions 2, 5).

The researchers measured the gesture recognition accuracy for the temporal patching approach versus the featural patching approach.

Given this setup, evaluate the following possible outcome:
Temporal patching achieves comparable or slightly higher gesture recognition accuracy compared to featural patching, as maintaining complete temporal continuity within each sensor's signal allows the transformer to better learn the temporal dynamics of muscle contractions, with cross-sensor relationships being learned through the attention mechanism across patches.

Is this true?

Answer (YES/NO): YES